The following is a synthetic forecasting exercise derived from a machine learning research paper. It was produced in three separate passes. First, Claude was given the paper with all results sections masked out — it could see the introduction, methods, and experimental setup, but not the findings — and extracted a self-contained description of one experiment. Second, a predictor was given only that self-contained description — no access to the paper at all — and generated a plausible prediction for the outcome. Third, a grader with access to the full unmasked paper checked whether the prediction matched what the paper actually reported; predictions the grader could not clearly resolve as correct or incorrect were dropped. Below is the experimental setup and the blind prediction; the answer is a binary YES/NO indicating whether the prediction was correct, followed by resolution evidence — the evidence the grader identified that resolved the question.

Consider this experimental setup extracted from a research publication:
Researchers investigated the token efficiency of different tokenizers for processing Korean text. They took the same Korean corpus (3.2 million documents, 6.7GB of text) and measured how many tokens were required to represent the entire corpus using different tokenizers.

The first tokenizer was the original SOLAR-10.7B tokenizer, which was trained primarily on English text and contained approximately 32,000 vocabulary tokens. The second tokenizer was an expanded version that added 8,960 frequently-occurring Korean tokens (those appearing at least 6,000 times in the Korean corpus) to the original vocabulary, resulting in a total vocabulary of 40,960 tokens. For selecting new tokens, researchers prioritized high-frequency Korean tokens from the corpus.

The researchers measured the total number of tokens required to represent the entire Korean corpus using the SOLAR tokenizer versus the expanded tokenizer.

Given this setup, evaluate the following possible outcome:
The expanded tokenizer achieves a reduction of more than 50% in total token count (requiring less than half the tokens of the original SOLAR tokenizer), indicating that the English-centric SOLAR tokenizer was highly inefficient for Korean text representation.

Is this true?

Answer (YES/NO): NO